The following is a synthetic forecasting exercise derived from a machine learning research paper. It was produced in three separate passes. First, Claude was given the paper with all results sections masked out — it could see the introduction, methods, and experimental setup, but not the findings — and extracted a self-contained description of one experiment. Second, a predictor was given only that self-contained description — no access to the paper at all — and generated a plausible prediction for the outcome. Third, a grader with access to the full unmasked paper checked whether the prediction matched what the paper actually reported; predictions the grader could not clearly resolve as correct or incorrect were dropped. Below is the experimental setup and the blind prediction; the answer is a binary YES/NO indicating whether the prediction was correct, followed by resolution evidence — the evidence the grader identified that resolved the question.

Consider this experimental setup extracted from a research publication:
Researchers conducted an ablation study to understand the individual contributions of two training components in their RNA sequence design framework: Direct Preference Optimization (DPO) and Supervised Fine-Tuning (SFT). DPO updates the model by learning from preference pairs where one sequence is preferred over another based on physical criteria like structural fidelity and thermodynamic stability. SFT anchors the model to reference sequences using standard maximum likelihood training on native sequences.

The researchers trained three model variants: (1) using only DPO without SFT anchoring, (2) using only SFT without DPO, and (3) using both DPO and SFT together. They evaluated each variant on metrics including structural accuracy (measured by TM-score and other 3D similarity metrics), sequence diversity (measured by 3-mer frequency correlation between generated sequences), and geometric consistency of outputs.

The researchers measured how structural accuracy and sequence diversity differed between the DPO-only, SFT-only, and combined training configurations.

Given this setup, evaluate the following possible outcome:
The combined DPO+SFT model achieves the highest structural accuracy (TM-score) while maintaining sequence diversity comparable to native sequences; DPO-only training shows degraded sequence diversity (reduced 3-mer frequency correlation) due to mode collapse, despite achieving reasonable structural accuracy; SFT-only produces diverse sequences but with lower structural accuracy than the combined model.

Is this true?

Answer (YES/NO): NO